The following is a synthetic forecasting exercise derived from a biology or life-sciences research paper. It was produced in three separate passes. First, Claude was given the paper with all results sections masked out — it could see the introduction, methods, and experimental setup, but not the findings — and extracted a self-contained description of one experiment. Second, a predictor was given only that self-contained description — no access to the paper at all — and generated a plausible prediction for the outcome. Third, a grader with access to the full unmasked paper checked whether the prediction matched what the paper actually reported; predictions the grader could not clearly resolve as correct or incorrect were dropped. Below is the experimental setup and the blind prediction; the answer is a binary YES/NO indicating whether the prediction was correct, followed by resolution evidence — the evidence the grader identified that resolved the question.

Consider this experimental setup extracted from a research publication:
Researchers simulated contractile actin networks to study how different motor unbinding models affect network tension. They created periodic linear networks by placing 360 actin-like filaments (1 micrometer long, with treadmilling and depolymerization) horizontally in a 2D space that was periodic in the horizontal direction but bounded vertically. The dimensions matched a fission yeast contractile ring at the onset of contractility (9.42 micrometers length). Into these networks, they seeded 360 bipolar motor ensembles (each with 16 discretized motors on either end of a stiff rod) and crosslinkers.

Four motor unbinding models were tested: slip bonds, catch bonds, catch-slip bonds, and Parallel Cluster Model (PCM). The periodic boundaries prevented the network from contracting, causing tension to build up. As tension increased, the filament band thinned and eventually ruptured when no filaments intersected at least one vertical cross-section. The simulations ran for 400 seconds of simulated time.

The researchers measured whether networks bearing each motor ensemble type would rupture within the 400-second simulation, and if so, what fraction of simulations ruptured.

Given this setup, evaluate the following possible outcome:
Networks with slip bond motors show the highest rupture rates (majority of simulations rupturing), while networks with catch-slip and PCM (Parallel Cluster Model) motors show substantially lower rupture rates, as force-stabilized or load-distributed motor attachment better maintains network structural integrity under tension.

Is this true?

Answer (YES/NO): NO